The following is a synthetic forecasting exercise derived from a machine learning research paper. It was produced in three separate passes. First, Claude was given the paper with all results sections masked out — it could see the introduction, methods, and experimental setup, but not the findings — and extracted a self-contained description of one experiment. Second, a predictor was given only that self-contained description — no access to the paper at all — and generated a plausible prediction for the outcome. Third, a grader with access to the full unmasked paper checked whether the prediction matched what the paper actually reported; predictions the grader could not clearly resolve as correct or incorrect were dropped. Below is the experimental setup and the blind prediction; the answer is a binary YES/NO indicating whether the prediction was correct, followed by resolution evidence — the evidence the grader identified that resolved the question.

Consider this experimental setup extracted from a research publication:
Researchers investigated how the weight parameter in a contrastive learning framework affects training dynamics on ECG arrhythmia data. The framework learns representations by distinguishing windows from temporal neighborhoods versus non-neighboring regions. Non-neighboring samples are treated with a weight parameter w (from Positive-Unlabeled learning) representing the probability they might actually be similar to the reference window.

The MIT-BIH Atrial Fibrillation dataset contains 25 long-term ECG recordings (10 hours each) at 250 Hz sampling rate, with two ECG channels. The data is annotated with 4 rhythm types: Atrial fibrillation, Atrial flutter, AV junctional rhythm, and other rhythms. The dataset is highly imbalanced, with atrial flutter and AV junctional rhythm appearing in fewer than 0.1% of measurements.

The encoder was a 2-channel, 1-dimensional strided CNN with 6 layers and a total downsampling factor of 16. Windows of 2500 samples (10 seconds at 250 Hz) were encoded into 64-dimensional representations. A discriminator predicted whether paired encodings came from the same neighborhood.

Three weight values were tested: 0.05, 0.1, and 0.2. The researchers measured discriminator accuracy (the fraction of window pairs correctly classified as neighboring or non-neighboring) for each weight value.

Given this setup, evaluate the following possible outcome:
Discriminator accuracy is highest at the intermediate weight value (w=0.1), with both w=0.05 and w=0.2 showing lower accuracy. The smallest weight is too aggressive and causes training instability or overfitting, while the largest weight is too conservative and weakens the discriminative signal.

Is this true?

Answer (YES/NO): NO